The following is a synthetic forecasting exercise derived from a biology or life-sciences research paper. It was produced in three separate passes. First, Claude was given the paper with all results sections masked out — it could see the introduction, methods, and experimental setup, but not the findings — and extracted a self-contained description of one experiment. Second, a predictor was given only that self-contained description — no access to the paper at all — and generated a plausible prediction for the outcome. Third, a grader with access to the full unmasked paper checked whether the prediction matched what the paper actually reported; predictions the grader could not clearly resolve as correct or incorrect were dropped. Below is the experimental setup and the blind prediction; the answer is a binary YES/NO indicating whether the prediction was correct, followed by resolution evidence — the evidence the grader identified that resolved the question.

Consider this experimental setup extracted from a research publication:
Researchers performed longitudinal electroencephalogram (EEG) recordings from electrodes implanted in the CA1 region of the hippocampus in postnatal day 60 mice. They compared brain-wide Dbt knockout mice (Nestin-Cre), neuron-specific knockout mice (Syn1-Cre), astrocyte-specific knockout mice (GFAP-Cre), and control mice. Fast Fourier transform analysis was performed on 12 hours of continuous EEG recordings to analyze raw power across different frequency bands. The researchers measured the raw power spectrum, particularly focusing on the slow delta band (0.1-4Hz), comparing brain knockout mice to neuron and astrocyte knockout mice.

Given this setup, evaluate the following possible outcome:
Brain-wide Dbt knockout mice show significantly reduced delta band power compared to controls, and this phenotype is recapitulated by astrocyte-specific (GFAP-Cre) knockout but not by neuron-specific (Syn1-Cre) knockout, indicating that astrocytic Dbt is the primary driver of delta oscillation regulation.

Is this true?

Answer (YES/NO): NO